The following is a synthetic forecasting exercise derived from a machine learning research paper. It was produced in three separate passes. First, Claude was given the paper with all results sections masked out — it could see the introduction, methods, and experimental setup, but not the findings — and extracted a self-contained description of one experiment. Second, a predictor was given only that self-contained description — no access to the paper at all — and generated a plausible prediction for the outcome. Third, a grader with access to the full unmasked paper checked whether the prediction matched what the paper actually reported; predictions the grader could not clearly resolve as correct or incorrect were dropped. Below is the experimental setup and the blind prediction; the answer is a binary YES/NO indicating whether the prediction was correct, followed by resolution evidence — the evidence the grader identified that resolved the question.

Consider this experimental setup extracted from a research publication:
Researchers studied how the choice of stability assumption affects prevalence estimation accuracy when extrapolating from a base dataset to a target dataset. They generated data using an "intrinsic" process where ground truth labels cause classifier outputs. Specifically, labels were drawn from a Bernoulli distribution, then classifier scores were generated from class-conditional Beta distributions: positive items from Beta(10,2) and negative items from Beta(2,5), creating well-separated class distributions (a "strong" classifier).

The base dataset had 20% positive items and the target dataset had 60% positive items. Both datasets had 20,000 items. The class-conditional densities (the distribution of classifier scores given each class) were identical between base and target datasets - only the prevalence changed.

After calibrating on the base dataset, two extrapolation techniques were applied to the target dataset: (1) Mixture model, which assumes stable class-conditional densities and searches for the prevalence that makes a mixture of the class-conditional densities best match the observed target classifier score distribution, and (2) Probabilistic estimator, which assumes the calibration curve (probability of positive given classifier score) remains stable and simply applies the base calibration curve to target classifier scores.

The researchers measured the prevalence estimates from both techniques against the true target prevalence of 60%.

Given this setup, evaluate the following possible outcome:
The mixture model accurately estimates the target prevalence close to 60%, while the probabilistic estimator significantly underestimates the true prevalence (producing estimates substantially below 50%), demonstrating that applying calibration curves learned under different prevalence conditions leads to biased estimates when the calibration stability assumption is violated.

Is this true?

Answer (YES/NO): NO